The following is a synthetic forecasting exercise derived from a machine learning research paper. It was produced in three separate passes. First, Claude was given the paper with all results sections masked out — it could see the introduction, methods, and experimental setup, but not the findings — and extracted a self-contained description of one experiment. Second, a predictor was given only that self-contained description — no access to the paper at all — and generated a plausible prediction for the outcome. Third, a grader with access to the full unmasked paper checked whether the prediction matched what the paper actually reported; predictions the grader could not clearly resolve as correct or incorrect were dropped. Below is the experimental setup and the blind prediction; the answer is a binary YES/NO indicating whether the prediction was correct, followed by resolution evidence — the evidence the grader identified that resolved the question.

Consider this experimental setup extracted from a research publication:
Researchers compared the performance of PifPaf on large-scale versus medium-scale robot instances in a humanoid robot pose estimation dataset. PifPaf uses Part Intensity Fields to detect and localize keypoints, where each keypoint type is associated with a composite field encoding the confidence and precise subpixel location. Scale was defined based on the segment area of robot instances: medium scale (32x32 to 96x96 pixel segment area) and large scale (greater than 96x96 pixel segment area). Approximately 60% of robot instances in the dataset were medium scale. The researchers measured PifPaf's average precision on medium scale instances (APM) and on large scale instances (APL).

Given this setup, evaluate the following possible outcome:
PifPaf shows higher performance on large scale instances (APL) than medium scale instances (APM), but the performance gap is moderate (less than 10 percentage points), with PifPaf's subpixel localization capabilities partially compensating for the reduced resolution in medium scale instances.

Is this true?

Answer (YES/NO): NO